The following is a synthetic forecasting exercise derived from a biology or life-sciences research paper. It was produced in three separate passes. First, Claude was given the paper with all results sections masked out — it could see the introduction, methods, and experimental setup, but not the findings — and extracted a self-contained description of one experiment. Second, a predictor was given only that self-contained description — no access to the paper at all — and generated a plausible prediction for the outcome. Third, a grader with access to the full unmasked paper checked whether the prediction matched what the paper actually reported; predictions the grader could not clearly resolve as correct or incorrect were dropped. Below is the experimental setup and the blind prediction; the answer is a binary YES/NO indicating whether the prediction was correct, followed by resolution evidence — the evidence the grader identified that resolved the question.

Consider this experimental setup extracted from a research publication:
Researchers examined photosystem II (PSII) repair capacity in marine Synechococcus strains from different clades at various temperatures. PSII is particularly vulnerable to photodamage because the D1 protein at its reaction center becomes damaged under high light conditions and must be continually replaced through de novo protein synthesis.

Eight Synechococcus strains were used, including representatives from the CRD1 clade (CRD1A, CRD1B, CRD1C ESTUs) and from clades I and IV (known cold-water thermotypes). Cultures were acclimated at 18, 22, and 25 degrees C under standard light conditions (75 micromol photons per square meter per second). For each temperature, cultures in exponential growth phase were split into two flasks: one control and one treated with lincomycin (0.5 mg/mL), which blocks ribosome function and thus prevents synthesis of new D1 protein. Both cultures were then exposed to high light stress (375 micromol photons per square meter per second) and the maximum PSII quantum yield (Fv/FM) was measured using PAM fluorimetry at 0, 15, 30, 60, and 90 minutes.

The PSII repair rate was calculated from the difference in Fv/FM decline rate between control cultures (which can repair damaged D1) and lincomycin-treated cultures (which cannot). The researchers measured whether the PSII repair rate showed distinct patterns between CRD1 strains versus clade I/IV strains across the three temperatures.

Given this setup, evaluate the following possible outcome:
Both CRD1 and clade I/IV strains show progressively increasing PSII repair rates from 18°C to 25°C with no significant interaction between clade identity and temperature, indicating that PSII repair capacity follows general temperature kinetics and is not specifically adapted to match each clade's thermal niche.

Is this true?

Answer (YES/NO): NO